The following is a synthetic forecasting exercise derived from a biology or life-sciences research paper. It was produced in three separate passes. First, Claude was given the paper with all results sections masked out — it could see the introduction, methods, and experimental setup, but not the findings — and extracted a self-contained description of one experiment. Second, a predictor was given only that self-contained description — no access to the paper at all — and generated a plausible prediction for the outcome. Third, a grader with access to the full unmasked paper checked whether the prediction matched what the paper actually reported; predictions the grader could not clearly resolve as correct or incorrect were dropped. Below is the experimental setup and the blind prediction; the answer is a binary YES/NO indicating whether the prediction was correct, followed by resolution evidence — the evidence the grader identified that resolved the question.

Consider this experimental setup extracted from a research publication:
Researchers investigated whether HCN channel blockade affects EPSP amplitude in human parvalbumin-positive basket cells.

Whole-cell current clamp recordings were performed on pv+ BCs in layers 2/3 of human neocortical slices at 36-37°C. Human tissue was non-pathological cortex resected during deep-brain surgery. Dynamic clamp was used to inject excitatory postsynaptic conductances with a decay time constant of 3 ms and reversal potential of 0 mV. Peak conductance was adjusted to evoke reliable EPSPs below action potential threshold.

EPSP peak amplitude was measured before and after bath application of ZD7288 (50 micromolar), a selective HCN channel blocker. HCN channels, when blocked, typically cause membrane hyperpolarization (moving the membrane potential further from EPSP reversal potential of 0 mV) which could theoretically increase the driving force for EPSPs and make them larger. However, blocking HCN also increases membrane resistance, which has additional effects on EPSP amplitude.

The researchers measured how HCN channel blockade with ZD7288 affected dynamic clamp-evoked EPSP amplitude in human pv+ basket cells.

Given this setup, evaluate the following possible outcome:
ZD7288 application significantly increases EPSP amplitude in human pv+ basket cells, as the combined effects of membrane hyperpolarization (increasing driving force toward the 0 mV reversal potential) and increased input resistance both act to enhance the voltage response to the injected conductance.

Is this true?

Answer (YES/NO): YES